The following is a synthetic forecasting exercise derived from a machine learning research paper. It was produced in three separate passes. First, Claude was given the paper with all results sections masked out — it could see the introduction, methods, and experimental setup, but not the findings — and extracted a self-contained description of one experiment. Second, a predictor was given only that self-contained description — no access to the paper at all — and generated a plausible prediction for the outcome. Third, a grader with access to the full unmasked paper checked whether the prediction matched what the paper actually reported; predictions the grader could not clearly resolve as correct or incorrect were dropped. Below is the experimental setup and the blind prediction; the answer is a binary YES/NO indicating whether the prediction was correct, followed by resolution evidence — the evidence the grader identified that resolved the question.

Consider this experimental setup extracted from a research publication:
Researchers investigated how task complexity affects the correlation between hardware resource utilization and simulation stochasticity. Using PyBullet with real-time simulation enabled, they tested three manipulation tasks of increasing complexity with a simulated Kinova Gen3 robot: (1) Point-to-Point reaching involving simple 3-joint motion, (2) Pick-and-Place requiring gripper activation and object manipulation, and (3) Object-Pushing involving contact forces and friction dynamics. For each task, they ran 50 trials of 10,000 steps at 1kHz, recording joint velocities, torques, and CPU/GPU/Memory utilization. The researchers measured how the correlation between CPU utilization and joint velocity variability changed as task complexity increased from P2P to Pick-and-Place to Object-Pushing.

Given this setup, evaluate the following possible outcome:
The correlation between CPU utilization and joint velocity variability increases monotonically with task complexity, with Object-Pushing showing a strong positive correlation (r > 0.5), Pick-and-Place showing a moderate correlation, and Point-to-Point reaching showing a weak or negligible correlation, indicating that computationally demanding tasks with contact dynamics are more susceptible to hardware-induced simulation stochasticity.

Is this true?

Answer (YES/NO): NO